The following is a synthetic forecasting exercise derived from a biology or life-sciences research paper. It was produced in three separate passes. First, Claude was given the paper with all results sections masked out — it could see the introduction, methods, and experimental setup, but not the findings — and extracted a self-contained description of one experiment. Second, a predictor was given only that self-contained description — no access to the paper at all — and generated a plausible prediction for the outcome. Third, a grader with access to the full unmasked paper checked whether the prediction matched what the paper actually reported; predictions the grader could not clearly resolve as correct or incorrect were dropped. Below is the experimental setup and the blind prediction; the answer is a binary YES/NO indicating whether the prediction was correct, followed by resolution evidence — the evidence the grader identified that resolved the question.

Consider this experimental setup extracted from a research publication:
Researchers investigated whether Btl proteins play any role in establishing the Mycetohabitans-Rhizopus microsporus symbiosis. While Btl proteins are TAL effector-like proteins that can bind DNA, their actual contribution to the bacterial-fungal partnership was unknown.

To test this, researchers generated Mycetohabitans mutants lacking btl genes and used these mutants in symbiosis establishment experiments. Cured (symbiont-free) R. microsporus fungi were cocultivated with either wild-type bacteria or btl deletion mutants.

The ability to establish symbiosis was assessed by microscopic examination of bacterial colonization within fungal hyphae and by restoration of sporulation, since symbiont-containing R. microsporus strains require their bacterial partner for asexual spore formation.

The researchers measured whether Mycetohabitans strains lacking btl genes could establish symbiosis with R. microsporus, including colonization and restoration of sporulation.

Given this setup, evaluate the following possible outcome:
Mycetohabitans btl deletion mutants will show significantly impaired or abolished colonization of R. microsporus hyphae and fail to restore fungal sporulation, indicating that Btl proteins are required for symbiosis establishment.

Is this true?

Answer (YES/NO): NO